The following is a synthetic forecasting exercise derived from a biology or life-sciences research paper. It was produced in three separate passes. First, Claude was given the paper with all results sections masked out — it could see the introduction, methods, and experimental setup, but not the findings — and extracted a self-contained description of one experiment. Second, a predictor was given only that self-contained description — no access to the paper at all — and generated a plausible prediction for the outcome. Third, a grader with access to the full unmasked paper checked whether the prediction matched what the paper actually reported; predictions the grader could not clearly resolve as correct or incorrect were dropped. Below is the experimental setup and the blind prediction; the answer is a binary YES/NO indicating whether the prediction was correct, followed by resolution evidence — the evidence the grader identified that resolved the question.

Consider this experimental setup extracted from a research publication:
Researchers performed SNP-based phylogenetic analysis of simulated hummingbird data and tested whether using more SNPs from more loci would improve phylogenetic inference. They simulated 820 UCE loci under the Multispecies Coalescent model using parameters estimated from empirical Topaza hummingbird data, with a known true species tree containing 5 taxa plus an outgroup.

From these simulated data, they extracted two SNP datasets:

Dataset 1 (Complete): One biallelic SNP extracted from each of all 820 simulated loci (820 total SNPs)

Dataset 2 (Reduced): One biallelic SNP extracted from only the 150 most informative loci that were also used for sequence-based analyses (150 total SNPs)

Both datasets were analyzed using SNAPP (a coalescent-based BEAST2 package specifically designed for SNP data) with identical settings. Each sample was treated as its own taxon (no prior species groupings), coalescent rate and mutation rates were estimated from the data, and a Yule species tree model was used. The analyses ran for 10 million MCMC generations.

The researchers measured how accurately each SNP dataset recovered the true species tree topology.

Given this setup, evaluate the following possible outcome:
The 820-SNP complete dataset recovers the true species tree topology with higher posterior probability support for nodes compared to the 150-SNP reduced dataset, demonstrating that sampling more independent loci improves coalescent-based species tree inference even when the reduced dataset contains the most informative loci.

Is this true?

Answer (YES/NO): YES